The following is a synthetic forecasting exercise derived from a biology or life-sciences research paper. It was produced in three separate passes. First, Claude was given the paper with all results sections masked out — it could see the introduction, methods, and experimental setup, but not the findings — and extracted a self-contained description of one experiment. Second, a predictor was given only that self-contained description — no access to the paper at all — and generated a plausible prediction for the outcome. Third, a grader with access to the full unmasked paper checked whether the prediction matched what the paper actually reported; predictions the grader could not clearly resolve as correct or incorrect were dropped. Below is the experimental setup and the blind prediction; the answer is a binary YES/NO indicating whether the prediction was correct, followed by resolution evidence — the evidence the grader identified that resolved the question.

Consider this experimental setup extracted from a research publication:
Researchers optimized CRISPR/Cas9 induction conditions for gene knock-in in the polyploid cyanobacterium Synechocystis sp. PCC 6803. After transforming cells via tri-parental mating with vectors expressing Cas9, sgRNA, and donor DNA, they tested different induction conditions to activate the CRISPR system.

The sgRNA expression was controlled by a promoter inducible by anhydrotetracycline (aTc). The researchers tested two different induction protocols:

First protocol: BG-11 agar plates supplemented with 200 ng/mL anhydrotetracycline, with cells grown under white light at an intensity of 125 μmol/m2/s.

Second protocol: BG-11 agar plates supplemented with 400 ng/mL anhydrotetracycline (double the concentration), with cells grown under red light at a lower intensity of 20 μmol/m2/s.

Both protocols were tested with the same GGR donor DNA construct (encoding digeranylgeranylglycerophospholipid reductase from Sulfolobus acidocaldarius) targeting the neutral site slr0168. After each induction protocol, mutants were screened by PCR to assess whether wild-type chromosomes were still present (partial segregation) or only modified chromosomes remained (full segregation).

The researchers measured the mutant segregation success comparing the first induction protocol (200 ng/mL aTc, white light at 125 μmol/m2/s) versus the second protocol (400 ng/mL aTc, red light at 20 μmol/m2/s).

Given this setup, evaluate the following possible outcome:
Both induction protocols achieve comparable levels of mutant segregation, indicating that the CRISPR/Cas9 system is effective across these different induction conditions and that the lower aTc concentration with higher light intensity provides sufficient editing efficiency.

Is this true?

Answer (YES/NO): NO